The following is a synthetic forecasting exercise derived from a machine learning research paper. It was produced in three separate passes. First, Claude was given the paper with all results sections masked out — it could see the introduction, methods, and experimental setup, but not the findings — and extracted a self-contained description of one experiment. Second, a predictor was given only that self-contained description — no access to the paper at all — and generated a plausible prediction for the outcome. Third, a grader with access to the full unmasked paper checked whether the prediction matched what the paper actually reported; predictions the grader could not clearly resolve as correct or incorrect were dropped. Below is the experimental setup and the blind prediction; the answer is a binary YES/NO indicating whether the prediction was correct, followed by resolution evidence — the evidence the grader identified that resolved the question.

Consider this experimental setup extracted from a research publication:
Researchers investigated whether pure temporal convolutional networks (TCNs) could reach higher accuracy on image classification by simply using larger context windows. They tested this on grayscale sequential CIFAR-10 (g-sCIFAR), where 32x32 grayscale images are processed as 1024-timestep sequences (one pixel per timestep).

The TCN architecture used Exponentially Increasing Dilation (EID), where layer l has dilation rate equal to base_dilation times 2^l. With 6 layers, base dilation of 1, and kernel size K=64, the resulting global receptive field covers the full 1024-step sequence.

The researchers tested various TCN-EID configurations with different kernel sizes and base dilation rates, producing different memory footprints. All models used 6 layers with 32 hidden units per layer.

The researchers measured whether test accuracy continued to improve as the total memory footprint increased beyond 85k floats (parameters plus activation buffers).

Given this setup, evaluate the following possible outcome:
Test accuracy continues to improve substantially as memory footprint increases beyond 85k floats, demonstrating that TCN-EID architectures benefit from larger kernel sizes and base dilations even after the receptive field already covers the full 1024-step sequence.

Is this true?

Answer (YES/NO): NO